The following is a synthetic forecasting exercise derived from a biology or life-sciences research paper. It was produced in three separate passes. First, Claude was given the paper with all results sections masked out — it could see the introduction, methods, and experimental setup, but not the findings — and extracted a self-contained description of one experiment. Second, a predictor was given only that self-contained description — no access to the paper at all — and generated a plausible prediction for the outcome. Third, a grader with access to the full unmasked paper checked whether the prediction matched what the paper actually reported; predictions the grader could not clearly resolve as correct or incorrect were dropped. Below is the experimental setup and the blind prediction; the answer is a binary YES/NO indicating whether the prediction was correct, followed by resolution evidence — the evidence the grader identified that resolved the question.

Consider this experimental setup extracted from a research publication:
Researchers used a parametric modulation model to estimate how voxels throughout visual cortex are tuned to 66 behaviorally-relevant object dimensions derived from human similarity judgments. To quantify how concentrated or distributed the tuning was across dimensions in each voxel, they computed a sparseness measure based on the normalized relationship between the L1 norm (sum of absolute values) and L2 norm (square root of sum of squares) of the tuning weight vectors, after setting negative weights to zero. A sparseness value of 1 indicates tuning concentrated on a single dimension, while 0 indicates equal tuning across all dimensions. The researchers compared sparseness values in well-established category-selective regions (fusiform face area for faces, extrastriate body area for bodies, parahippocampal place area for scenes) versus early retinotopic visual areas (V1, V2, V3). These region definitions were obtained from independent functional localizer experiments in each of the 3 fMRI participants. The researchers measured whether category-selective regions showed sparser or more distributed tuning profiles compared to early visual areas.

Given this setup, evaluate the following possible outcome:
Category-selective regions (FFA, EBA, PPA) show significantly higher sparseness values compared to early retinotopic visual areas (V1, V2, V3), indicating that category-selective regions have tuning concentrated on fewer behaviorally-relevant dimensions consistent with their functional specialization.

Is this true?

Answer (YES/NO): YES